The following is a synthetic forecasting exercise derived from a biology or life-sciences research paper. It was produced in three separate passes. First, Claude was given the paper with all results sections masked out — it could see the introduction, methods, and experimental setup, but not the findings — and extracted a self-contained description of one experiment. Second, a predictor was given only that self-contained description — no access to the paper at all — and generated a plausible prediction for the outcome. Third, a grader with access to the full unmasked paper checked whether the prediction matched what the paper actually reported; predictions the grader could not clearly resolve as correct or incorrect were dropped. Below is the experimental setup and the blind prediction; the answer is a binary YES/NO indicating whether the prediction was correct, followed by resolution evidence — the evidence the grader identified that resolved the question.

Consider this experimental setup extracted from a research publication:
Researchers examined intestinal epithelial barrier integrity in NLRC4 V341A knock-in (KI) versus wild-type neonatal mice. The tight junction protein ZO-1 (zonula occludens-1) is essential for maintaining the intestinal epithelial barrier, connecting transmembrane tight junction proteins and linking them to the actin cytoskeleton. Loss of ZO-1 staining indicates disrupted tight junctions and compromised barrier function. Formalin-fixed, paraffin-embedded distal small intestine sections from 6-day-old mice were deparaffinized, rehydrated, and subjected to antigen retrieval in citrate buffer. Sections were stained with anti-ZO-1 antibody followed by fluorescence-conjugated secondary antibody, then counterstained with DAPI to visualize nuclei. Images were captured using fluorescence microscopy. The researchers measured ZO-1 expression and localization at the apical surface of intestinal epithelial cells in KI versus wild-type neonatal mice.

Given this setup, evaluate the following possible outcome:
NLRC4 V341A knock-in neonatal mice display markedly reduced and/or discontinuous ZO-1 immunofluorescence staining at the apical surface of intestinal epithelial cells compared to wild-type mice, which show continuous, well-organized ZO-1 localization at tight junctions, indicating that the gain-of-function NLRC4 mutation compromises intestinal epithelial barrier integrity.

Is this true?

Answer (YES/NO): YES